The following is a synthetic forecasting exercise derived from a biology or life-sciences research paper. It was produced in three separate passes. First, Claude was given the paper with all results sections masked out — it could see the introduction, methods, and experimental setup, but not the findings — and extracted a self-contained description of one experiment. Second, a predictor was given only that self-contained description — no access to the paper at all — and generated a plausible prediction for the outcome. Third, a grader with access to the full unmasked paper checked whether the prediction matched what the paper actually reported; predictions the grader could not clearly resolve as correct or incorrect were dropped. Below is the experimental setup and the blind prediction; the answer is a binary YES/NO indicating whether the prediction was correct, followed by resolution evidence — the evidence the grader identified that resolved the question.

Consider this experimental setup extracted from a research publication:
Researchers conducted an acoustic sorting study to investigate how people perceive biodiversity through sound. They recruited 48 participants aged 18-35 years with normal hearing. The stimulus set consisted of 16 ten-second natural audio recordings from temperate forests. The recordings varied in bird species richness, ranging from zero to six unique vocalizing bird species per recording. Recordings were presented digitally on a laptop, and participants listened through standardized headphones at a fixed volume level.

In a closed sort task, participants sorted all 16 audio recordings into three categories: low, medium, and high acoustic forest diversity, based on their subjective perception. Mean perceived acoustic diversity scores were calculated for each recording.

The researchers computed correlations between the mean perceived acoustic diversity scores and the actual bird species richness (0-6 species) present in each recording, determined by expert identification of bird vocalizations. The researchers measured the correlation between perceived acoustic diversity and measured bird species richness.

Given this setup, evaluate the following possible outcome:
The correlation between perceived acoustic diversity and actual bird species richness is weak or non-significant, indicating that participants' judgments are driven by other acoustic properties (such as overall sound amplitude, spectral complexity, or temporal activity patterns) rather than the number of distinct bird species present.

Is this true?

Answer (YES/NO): NO